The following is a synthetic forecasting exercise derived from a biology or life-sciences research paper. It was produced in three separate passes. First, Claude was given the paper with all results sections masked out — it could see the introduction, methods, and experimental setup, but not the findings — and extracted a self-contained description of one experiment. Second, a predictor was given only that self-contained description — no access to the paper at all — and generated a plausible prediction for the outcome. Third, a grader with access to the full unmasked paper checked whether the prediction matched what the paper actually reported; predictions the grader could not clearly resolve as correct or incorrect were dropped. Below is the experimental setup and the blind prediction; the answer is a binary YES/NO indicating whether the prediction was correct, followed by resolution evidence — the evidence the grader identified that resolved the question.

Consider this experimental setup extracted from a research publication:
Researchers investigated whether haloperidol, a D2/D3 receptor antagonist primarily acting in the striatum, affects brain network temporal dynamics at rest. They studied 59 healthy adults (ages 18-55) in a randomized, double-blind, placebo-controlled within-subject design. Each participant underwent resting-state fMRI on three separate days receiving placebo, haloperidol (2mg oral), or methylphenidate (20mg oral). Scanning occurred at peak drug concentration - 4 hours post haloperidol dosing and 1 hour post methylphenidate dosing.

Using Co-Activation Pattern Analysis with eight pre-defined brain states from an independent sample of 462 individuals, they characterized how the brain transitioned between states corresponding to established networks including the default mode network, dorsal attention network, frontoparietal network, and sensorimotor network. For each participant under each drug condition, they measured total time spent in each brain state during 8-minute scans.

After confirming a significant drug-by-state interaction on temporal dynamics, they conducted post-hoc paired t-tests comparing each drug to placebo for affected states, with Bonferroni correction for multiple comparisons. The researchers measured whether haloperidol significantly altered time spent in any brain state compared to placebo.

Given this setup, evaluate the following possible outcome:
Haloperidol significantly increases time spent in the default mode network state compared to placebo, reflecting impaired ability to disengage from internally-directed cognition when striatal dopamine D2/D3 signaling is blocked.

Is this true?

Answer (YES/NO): NO